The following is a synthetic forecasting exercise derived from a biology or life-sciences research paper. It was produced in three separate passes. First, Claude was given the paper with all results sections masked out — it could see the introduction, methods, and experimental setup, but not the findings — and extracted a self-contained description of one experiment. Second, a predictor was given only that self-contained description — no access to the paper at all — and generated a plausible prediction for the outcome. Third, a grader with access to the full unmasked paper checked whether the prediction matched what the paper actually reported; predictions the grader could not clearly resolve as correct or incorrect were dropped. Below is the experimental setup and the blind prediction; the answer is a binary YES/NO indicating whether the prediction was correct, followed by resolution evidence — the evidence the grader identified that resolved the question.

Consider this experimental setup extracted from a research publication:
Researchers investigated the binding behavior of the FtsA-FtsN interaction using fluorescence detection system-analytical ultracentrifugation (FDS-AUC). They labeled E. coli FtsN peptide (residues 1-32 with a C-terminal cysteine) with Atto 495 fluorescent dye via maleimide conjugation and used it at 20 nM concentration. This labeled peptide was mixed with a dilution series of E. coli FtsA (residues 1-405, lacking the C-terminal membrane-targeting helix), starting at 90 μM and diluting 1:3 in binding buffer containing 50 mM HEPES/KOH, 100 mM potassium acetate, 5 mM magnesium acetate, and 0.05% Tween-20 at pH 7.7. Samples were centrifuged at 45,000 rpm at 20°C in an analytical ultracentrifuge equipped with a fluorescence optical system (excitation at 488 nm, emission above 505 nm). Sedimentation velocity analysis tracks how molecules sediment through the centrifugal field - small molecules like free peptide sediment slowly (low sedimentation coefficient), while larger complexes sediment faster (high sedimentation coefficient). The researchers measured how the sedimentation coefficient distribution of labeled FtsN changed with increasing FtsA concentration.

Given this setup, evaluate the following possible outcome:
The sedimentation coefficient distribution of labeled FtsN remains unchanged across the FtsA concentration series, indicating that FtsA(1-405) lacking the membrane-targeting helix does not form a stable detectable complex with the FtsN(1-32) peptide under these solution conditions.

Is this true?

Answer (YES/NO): NO